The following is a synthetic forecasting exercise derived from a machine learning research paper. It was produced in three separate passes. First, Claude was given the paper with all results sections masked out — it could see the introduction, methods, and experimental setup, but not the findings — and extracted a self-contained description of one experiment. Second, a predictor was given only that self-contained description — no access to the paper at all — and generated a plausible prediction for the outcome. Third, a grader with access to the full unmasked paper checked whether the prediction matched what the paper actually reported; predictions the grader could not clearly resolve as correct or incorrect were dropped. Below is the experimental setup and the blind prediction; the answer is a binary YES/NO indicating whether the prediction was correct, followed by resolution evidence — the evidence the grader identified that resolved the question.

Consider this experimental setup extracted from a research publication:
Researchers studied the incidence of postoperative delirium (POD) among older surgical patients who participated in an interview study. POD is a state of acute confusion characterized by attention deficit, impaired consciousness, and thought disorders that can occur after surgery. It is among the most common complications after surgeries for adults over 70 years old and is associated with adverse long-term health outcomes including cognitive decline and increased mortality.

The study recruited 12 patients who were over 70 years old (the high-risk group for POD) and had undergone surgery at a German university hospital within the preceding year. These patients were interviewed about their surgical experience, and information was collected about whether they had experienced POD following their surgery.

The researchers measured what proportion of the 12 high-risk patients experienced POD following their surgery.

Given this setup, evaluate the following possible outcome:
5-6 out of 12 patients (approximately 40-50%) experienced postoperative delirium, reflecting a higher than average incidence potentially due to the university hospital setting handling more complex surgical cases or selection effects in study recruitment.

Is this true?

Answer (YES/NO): NO